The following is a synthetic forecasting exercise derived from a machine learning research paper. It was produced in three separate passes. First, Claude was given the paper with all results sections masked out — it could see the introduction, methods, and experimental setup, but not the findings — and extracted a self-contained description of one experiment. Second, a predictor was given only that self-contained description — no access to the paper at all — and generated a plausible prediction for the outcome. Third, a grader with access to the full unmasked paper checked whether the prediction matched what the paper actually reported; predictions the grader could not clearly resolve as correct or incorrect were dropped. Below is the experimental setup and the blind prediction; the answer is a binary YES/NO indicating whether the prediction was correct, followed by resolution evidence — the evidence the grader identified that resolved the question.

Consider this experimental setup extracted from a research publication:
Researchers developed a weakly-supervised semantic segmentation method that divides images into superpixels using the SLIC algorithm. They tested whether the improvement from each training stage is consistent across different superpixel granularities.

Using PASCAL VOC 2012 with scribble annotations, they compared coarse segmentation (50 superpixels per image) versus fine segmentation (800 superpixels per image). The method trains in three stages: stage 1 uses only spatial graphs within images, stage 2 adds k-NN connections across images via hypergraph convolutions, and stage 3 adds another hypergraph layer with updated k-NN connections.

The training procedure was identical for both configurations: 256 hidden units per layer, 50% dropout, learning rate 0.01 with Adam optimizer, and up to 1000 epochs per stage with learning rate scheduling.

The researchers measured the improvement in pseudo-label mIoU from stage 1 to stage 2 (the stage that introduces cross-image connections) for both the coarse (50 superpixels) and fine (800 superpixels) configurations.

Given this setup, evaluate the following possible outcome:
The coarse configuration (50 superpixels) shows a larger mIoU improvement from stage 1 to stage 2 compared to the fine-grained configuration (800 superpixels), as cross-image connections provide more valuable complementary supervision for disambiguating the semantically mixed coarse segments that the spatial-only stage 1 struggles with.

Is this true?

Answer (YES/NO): NO